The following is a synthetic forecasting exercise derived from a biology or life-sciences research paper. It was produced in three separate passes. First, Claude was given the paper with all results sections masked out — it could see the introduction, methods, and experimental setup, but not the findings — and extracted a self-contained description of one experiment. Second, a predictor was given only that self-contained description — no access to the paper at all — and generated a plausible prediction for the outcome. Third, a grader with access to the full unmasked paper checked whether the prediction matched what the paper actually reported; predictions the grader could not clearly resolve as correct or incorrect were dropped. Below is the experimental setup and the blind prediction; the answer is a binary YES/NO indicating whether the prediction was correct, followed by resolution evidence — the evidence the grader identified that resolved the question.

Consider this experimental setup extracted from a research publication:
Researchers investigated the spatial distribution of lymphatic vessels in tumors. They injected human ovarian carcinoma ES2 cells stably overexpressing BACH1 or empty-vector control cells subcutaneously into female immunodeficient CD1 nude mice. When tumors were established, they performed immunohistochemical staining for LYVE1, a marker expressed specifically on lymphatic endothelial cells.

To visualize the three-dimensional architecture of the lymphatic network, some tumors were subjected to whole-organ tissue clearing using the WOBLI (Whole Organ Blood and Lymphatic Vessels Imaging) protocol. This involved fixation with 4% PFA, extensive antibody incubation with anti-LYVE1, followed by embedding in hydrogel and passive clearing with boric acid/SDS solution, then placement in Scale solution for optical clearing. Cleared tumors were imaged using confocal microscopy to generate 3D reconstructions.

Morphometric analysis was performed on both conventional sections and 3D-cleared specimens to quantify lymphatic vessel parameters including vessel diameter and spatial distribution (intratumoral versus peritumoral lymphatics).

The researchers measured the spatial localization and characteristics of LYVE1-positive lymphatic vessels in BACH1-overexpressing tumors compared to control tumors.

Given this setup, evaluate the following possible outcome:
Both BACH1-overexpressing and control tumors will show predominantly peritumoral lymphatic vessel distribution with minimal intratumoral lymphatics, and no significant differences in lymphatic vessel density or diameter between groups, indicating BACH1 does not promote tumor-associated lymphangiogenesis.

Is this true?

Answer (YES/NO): NO